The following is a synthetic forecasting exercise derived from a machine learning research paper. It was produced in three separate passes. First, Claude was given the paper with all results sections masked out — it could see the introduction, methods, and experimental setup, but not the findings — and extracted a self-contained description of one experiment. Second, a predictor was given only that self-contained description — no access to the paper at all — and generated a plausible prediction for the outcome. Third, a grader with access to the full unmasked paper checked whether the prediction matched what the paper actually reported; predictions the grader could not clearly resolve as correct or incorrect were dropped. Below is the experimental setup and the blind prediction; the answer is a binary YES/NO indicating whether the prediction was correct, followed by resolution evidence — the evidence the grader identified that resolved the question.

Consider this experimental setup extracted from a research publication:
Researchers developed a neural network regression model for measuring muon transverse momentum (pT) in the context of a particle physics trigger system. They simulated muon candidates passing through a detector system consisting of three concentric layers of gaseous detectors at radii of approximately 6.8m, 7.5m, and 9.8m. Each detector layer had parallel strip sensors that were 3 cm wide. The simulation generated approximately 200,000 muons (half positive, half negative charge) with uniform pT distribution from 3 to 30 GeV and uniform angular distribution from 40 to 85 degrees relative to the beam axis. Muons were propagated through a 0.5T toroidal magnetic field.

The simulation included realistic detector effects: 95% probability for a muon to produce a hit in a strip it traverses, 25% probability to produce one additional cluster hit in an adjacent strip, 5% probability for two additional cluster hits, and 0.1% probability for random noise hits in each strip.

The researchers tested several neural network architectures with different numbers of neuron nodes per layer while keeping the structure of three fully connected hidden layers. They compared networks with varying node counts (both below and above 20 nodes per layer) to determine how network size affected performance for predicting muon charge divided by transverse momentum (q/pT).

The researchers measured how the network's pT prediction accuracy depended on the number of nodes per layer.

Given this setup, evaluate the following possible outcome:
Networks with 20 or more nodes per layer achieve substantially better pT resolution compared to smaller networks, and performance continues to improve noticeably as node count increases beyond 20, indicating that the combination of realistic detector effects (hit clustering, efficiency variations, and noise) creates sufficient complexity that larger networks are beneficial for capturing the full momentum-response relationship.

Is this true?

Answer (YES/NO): NO